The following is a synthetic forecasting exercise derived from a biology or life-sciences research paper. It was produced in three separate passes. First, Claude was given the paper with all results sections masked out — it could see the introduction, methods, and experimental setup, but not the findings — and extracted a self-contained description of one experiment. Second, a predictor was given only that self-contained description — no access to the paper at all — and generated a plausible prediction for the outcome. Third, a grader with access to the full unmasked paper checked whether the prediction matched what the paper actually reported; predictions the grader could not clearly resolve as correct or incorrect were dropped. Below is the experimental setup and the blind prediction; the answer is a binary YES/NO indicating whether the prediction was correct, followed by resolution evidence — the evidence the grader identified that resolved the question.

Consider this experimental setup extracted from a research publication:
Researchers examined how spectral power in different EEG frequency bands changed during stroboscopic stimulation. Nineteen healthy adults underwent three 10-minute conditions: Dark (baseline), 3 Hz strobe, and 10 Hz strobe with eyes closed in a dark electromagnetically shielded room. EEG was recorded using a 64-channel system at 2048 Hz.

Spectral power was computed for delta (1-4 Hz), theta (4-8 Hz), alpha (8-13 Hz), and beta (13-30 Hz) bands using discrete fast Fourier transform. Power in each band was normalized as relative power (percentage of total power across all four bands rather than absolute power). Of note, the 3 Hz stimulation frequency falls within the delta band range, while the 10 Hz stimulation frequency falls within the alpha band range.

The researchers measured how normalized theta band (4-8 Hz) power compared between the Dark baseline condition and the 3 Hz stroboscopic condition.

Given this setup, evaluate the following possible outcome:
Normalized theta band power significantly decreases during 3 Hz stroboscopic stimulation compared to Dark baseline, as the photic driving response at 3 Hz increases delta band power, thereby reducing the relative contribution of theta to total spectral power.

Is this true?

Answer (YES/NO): NO